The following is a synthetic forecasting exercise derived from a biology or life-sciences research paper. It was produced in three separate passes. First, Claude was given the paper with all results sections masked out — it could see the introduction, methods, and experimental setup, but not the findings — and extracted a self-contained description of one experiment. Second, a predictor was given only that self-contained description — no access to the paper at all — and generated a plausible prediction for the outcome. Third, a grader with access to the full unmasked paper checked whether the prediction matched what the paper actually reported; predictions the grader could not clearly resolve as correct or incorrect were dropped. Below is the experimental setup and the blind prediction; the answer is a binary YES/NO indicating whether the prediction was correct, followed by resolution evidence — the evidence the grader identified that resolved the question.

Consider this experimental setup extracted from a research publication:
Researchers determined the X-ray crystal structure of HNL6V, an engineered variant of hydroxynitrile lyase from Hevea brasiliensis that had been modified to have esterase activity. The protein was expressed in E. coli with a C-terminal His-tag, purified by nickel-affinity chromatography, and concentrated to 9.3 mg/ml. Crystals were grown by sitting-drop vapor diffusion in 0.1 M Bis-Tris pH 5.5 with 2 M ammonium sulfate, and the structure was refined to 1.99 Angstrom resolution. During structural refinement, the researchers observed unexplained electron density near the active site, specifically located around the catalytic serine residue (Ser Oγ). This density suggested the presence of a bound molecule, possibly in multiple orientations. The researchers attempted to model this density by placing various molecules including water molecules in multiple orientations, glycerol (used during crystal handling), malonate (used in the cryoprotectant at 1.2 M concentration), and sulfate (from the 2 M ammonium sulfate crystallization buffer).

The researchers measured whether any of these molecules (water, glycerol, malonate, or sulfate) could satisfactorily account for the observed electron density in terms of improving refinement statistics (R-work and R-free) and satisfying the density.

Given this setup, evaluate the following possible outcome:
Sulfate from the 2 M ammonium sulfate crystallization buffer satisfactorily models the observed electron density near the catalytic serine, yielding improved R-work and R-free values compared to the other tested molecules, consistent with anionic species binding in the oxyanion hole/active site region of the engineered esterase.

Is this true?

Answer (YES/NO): NO